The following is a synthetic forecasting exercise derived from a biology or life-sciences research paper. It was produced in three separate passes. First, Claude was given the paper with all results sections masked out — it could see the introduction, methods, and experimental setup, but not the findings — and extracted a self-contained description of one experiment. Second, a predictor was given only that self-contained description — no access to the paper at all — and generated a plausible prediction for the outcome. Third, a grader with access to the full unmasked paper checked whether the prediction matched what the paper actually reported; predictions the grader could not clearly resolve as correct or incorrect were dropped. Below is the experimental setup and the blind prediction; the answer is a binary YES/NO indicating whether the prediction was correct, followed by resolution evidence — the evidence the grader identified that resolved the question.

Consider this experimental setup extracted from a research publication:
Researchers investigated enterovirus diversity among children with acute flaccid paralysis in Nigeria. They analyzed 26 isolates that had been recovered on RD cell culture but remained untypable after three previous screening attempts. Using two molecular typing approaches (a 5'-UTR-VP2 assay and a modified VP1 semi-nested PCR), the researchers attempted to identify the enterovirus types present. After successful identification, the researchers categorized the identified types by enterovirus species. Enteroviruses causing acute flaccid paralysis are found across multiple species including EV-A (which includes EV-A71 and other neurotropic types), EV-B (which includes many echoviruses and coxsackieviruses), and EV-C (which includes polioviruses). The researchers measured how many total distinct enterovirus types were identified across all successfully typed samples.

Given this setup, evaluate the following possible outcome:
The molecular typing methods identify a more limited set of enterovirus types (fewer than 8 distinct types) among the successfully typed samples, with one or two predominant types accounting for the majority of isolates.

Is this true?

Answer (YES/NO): NO